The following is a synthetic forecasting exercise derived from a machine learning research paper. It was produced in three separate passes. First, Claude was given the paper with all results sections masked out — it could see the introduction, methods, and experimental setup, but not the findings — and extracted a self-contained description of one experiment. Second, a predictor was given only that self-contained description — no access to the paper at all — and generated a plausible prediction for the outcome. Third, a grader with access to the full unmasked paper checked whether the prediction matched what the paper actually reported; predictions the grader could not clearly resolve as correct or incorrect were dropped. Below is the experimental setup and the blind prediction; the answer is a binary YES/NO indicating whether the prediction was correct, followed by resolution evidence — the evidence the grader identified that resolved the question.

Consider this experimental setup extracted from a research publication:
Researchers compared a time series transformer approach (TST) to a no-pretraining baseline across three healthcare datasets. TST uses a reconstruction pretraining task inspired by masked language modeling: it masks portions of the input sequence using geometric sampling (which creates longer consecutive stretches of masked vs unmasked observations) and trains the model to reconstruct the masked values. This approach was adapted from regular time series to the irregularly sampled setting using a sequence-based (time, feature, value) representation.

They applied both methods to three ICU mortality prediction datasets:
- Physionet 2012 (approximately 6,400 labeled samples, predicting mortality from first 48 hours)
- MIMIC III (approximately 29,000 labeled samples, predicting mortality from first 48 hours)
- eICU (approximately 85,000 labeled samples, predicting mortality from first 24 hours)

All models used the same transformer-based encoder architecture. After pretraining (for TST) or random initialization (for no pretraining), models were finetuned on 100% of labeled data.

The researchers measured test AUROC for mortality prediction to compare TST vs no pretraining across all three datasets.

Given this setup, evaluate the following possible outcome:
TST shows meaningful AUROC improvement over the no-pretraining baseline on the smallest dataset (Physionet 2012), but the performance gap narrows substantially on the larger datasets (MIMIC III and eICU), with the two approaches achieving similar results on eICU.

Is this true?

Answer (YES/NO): NO